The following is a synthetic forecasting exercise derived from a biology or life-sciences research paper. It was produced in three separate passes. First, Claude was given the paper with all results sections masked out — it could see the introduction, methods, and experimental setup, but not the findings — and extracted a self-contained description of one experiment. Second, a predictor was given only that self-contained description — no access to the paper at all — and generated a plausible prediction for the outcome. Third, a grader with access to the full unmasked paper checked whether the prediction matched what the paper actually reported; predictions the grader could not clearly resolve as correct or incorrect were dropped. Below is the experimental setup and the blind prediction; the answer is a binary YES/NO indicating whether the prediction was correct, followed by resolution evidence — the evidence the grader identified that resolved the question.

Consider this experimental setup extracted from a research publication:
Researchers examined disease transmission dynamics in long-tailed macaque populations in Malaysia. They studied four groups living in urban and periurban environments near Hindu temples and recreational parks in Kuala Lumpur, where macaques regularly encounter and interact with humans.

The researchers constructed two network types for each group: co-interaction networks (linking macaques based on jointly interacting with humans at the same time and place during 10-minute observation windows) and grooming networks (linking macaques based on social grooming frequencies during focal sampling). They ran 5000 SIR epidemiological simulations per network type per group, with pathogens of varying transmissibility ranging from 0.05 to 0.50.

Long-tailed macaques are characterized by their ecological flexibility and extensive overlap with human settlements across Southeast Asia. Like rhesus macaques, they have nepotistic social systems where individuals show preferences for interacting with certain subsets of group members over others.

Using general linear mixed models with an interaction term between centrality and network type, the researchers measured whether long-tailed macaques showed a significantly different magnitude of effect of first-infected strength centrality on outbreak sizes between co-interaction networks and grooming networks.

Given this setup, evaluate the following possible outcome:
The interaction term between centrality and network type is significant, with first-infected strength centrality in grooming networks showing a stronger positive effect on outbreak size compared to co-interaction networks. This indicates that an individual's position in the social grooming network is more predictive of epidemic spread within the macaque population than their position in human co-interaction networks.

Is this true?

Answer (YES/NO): NO